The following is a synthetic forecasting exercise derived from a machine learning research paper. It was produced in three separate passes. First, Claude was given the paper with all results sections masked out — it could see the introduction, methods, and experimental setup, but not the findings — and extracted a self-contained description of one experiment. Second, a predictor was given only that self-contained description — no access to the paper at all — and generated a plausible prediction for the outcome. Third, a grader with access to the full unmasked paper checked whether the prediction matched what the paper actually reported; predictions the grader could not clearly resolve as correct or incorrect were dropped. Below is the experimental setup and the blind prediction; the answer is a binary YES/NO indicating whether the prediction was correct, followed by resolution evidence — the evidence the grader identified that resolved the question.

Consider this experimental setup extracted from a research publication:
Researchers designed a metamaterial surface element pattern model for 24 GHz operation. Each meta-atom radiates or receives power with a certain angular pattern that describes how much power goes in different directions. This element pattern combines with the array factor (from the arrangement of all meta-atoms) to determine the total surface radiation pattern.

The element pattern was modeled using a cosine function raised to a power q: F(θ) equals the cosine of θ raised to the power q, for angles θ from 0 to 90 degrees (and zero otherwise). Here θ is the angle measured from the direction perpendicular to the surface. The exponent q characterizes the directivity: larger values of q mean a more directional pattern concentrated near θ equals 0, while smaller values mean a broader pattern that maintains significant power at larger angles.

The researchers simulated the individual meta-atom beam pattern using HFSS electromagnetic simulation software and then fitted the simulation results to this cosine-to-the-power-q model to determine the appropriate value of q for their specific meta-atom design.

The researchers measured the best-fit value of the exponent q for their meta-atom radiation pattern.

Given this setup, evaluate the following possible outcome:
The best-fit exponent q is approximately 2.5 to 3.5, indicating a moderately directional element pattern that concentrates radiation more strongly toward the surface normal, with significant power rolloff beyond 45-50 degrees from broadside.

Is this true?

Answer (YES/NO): NO